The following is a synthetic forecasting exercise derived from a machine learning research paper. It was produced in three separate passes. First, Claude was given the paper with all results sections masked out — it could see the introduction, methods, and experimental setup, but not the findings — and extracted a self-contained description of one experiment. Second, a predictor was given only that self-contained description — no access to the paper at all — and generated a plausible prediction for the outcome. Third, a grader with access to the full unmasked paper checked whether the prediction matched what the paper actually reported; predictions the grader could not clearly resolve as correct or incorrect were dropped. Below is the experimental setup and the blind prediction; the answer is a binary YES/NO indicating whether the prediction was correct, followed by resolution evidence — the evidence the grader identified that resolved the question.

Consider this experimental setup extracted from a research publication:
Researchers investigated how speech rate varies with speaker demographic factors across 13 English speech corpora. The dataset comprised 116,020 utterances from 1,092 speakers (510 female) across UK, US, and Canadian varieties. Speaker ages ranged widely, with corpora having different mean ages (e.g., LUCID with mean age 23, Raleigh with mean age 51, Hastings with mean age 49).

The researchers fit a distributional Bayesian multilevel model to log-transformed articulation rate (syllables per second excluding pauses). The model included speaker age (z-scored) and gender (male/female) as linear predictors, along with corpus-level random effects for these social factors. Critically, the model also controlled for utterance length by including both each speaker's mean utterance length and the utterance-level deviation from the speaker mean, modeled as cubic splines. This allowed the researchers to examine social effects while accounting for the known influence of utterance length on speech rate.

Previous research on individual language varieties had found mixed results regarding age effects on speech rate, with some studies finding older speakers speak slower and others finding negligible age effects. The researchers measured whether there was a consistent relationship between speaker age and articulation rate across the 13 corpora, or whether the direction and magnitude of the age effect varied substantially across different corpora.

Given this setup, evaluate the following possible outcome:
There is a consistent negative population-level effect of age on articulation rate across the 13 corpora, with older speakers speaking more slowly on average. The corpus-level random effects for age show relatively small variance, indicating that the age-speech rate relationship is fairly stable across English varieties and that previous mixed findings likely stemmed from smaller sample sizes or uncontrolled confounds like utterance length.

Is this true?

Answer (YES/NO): YES